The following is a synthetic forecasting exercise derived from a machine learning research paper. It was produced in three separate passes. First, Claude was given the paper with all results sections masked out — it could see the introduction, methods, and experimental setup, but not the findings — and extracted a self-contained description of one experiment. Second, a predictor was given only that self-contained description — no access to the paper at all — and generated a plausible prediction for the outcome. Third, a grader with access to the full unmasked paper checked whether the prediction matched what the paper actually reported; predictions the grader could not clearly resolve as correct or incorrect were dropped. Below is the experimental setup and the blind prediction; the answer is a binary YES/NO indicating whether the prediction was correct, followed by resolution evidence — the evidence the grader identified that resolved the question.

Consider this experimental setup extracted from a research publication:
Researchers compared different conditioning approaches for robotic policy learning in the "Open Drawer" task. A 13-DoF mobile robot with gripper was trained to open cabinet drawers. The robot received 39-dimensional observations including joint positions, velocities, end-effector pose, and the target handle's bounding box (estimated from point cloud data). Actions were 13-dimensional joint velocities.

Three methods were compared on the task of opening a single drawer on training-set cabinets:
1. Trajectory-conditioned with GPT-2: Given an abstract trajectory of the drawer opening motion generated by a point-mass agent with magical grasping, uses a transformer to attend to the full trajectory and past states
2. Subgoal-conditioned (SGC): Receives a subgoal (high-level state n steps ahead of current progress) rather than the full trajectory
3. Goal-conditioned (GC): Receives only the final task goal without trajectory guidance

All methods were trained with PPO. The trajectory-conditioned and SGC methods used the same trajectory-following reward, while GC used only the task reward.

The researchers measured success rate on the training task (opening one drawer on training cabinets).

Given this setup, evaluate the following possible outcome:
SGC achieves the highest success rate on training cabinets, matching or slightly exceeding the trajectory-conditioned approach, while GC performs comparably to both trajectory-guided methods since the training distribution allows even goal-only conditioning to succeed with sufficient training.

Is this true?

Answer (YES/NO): NO